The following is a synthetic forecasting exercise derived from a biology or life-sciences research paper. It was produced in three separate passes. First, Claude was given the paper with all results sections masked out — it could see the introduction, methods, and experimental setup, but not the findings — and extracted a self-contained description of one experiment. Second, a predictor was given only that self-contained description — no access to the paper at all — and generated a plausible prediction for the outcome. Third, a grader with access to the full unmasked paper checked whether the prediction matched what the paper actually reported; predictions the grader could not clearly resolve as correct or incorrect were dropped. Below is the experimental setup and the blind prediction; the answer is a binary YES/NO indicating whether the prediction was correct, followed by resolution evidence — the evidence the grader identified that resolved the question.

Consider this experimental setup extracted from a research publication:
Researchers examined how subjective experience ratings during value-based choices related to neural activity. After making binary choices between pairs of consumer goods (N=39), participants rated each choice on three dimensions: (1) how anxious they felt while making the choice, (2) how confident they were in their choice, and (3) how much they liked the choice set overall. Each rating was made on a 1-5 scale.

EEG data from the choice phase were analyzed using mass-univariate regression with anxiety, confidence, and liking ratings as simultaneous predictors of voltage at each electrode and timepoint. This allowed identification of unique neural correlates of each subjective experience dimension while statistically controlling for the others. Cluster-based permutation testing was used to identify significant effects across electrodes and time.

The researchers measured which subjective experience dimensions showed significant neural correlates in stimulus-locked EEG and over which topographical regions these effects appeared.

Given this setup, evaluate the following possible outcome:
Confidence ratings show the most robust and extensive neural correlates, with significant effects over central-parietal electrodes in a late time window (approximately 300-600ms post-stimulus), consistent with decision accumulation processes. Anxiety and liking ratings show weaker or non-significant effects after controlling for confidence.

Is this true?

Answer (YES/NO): NO